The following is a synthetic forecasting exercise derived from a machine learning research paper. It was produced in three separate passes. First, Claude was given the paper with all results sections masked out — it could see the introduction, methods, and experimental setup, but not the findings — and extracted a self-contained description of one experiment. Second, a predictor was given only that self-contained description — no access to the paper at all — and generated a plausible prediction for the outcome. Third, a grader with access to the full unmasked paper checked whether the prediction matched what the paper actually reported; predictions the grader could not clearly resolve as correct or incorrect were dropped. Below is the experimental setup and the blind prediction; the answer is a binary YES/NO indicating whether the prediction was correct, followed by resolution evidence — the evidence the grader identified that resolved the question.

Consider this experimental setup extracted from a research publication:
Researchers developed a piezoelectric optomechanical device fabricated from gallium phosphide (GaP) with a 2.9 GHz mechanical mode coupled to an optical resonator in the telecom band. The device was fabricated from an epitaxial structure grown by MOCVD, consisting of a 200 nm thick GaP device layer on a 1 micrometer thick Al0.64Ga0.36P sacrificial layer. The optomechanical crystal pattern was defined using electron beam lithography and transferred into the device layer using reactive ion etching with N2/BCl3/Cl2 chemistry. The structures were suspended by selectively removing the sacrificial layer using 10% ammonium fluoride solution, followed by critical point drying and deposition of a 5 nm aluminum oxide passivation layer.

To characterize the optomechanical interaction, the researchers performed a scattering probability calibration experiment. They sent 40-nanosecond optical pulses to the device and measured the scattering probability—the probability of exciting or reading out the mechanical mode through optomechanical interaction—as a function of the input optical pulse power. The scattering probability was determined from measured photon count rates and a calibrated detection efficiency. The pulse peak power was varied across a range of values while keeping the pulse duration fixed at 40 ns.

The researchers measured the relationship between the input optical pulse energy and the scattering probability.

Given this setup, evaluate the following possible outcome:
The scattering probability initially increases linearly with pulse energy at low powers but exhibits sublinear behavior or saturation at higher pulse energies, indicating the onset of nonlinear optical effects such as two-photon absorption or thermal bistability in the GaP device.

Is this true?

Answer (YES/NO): NO